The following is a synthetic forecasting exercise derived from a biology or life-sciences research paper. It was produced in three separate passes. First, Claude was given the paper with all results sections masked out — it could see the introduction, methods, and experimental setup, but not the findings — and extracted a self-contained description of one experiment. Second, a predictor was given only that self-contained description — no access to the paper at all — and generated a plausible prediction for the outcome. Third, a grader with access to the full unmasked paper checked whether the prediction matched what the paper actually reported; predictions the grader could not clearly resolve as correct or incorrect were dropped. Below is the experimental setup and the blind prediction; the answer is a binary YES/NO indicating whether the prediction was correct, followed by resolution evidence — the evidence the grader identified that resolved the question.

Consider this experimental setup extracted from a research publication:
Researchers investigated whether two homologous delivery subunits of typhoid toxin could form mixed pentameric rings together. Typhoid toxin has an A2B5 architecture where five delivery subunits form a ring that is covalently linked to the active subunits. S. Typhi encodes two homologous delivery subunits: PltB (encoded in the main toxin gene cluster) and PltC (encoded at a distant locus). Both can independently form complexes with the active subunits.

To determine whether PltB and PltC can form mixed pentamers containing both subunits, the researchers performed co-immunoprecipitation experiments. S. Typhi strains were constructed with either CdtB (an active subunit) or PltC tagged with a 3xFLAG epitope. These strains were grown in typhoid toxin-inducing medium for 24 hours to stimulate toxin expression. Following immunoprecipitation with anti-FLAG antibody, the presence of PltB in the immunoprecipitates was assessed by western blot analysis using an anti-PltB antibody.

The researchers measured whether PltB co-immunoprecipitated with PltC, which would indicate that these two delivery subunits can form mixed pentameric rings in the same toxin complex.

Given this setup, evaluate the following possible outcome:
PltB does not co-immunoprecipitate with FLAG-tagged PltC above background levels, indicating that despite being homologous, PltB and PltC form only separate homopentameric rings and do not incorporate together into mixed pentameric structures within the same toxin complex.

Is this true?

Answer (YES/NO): YES